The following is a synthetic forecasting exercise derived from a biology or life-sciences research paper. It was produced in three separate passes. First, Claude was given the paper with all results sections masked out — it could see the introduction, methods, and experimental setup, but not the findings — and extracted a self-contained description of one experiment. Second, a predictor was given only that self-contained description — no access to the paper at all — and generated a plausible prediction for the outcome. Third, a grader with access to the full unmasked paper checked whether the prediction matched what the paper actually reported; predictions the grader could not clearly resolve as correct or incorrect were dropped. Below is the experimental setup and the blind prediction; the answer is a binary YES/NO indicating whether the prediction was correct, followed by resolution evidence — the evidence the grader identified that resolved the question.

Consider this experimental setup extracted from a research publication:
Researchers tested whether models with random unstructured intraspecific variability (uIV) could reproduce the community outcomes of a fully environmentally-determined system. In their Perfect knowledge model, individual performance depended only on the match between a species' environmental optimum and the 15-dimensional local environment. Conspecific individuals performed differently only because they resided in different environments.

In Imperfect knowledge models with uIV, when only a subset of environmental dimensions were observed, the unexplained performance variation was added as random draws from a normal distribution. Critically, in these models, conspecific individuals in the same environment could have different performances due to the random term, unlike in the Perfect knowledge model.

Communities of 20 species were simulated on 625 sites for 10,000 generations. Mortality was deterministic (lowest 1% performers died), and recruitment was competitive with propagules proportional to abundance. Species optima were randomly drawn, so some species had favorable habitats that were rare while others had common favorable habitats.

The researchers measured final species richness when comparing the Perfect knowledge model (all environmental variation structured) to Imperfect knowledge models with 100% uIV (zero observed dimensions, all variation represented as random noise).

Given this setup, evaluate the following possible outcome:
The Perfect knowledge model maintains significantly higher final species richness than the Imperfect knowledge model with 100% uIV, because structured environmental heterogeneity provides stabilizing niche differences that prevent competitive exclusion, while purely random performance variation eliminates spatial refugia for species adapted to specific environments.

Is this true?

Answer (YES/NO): YES